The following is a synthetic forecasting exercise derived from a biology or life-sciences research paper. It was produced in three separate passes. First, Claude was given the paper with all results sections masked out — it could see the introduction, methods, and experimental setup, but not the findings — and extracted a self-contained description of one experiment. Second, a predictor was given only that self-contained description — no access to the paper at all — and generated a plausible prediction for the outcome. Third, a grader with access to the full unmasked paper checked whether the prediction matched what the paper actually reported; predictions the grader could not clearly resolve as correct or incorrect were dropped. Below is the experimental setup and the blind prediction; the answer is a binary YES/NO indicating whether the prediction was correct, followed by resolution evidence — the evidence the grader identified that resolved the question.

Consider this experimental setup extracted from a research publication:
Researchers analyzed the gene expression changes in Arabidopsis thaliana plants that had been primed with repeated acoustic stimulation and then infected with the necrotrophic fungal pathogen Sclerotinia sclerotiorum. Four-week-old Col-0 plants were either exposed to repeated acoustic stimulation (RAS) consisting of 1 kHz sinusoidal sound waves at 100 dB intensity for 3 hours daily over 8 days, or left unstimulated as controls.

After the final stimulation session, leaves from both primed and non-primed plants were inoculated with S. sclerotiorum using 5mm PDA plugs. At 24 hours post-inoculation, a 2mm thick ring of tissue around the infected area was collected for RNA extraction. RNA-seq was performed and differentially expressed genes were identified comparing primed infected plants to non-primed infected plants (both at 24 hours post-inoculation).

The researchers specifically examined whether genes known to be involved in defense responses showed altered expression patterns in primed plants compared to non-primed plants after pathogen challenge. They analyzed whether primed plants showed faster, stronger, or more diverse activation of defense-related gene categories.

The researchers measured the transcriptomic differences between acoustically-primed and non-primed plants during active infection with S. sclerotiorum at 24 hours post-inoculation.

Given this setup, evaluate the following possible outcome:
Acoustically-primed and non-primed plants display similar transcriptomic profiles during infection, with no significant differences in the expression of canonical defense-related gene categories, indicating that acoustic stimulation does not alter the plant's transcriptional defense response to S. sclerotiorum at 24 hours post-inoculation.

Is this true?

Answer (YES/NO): NO